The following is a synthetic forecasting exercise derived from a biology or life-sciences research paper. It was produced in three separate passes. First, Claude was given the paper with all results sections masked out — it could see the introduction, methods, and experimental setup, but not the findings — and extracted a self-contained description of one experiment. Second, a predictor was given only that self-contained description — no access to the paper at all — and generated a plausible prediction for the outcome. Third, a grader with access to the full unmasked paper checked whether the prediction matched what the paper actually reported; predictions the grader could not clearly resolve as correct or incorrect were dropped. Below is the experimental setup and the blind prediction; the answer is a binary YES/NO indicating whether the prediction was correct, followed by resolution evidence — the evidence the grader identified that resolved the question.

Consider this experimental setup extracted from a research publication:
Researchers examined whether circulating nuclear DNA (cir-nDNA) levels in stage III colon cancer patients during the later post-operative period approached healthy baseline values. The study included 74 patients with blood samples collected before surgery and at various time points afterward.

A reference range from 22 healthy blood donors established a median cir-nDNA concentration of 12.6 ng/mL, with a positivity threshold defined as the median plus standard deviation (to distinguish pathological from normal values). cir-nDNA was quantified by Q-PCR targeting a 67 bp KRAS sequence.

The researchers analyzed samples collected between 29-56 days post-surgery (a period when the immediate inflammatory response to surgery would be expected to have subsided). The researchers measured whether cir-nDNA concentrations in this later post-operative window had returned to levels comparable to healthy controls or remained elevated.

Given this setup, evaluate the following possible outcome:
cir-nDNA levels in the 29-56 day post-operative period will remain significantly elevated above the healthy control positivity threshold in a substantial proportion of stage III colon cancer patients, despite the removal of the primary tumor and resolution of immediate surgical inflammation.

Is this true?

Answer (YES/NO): YES